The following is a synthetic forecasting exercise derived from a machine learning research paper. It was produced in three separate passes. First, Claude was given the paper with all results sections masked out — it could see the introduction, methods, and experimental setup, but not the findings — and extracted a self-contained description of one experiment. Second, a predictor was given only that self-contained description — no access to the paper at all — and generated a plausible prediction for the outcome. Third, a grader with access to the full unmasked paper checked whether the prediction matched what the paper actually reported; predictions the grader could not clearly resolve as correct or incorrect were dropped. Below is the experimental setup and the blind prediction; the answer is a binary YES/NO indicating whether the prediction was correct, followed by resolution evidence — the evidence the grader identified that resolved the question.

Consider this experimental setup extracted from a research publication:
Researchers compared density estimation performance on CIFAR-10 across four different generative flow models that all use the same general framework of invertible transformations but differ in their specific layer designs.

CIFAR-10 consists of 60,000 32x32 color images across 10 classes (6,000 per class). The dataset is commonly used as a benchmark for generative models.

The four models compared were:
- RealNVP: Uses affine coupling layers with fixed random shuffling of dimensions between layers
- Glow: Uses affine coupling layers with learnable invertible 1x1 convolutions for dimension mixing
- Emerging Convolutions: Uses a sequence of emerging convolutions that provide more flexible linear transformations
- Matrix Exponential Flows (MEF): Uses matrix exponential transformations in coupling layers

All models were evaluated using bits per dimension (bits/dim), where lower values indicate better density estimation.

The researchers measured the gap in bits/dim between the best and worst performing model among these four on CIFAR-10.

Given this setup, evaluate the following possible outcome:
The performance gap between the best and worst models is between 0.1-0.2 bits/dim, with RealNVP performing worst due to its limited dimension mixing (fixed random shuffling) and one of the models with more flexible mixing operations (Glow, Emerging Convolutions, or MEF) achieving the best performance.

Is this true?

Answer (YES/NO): YES